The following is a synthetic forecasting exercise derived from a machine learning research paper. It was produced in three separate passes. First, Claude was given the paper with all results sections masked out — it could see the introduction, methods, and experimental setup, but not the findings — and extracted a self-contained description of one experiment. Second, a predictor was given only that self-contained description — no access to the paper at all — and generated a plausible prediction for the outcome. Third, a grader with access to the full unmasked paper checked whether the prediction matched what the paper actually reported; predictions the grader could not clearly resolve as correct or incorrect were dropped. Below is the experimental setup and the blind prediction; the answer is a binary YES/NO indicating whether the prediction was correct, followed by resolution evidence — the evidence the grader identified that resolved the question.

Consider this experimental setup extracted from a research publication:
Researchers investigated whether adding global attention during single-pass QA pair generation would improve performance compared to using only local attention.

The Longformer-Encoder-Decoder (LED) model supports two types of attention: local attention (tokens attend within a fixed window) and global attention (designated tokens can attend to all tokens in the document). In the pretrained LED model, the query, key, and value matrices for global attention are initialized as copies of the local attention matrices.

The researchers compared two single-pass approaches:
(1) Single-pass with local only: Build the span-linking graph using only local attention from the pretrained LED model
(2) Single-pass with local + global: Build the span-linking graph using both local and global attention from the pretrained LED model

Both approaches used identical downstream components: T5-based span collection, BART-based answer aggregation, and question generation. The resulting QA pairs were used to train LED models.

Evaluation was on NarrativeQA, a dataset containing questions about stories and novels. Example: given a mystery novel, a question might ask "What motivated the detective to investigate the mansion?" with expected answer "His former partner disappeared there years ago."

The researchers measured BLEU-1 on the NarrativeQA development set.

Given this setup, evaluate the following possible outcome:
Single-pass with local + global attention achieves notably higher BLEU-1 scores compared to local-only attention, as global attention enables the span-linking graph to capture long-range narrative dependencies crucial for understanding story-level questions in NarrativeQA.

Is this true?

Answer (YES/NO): NO